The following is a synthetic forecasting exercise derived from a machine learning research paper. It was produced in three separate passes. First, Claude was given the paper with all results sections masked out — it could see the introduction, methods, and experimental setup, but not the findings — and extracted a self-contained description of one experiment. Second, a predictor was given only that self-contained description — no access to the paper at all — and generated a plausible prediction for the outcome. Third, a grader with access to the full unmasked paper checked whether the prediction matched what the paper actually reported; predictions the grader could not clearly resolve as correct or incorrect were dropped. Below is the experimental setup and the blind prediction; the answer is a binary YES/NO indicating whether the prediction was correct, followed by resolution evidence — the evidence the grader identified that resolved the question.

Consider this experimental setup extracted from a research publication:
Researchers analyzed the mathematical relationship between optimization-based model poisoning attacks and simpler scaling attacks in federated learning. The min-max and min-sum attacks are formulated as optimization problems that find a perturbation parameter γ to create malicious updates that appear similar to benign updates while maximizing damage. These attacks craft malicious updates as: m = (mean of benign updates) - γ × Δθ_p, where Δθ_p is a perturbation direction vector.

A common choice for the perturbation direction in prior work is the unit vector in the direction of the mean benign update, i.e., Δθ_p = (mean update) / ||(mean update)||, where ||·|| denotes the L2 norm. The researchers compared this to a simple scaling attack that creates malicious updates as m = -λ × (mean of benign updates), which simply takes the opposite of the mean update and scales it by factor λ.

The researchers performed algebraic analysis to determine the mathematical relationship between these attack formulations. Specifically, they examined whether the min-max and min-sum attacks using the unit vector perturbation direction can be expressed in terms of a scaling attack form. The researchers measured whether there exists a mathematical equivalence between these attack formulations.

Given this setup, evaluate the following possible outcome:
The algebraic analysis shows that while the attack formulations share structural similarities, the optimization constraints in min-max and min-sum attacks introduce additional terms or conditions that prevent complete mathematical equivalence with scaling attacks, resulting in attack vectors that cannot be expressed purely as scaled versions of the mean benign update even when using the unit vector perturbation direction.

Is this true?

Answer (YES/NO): NO